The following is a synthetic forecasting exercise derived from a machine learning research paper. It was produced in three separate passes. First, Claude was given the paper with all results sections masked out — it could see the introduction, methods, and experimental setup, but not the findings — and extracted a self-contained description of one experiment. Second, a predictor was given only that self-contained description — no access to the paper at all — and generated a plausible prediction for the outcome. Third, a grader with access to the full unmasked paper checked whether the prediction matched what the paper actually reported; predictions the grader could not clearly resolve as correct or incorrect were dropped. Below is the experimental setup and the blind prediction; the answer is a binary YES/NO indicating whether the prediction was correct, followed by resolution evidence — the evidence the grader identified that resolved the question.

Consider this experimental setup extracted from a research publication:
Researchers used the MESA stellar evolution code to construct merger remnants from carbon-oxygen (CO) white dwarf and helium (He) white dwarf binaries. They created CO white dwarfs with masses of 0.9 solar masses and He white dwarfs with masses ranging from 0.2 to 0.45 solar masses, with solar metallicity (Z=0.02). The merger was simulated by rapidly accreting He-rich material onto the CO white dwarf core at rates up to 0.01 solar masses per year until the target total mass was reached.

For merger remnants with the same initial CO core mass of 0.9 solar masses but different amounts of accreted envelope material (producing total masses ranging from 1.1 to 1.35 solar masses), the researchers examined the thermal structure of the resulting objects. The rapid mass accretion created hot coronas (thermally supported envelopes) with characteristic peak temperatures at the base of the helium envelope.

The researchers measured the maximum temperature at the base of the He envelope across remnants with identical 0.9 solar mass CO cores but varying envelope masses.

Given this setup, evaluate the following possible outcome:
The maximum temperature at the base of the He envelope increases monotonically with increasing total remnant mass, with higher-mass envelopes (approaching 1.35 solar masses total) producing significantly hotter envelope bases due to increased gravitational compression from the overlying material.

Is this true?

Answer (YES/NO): NO